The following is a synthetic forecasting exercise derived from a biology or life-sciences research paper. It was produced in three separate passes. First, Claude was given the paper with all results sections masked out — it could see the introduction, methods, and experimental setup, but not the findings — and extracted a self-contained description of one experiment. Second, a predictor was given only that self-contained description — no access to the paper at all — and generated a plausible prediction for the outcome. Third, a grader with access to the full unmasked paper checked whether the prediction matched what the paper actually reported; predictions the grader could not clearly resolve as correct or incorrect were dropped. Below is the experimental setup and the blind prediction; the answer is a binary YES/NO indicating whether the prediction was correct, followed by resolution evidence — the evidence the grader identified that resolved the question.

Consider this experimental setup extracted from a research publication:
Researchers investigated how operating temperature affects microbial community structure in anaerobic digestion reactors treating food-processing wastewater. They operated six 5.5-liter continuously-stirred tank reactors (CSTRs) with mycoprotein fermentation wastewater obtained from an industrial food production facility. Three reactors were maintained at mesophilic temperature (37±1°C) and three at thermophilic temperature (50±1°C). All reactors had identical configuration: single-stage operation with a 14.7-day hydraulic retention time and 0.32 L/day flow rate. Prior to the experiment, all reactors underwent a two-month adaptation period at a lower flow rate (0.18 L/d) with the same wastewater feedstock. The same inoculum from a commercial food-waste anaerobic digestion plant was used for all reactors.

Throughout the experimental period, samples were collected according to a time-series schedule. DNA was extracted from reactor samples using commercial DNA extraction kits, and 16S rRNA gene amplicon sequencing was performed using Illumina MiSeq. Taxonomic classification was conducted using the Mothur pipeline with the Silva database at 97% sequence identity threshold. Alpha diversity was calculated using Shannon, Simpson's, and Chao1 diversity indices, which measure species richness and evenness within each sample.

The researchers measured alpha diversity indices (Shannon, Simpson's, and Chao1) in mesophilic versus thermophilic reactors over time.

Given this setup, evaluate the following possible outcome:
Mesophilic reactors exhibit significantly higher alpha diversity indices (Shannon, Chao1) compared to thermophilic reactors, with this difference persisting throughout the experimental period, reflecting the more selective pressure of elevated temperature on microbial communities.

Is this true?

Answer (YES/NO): NO